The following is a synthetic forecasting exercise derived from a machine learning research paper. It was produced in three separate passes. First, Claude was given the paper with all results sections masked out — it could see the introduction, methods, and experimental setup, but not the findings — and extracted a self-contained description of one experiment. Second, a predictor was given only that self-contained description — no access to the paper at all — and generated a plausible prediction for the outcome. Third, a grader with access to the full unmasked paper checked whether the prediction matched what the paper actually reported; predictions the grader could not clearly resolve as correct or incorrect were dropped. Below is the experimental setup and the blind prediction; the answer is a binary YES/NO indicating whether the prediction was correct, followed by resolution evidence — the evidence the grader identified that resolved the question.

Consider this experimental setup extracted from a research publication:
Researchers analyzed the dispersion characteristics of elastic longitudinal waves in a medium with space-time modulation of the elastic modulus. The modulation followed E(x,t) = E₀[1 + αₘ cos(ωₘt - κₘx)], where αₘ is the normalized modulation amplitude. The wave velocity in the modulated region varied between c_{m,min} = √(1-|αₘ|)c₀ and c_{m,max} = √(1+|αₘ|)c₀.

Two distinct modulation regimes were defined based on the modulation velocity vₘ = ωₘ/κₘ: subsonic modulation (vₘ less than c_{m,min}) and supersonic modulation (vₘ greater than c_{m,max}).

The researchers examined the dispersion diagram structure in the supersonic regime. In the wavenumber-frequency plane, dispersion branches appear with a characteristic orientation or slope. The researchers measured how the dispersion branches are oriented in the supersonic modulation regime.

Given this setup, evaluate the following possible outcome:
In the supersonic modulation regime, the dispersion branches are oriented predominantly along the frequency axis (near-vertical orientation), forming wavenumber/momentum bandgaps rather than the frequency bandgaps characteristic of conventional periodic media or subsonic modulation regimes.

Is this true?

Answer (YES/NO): YES